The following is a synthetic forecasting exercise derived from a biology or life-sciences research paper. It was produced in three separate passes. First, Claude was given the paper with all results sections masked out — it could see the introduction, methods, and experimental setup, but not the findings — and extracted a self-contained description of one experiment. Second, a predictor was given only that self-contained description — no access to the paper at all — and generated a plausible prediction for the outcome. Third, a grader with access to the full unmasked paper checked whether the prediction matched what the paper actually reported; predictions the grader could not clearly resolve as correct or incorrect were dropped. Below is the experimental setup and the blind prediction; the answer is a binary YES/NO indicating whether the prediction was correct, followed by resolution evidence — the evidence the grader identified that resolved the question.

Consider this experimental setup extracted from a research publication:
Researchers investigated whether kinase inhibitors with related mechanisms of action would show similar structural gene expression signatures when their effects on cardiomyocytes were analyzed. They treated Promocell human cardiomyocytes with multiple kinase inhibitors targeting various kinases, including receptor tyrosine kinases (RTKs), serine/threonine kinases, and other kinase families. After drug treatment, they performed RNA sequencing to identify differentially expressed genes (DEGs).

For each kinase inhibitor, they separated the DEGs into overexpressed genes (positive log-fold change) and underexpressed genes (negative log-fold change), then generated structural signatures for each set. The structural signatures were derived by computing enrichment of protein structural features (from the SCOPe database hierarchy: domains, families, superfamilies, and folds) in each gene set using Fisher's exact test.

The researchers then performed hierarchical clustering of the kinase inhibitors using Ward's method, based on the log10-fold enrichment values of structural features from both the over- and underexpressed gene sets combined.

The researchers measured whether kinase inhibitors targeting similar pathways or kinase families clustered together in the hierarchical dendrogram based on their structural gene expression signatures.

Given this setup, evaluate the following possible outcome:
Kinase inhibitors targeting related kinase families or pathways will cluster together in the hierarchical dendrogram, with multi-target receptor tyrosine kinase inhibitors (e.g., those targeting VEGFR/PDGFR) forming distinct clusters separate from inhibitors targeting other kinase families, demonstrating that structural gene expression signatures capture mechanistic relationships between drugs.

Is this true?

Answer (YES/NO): NO